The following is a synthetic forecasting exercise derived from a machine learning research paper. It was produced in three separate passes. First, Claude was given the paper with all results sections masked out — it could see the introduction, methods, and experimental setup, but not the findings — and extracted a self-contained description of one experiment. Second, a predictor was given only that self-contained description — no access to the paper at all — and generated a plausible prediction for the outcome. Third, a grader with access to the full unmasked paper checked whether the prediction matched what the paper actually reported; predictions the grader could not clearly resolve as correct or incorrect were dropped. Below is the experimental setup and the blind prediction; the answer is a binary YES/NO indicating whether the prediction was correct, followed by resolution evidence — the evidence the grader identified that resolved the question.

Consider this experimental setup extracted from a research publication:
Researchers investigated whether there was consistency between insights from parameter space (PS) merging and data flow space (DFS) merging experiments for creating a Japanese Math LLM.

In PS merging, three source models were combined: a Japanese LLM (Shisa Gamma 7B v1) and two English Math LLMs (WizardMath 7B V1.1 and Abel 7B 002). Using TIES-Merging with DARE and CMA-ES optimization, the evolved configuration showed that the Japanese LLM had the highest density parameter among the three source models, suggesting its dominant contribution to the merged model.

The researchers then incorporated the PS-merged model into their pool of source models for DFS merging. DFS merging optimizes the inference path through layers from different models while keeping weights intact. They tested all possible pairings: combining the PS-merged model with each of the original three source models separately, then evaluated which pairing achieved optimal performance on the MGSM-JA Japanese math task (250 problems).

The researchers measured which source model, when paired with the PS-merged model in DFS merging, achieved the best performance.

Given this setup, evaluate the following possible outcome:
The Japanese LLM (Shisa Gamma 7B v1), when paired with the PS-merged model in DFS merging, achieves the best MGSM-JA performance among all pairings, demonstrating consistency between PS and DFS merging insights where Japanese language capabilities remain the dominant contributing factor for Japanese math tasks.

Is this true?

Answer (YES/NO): YES